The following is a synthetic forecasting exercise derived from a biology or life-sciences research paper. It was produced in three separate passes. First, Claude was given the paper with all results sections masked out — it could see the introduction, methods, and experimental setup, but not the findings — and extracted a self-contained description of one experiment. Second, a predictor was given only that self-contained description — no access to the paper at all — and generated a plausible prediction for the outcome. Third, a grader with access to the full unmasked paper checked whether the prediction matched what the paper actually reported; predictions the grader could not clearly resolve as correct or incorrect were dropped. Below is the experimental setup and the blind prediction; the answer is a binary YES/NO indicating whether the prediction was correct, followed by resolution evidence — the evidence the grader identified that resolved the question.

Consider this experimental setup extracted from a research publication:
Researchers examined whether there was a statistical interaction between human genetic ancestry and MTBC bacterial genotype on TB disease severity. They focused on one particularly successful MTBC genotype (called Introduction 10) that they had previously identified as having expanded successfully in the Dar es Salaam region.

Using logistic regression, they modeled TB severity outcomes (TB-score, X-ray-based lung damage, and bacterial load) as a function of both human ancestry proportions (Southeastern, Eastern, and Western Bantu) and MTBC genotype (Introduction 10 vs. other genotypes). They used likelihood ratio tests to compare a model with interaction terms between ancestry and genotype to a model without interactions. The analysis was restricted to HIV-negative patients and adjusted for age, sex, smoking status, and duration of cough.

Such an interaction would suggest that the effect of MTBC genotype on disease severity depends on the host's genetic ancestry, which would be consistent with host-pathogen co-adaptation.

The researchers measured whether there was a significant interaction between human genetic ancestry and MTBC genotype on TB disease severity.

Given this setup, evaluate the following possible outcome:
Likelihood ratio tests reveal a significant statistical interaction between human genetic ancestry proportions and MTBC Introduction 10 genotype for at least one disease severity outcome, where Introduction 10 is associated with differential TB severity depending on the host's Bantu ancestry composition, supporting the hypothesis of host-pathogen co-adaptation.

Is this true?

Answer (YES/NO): NO